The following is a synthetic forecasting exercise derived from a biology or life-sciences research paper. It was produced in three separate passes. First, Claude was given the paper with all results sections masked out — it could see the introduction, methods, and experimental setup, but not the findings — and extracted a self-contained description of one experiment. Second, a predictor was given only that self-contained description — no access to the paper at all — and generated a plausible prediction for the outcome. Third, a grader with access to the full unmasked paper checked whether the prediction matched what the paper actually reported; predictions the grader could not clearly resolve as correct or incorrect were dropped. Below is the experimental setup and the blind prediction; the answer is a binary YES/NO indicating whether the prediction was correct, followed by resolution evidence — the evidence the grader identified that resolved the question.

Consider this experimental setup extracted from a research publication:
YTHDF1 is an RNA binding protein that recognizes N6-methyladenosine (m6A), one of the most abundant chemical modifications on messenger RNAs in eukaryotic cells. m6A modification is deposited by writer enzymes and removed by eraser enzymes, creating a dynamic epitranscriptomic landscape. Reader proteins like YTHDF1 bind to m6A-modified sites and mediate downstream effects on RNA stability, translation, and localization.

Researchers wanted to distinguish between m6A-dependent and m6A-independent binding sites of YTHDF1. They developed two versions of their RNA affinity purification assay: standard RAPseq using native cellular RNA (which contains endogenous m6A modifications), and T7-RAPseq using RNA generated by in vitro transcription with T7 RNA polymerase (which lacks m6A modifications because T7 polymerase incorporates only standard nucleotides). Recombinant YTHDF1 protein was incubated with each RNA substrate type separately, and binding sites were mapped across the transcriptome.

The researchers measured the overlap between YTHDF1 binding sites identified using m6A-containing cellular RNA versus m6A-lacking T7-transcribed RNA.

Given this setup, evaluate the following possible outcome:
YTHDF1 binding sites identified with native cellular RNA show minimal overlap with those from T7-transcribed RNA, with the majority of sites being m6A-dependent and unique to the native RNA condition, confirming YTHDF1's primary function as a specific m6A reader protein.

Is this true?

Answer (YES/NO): YES